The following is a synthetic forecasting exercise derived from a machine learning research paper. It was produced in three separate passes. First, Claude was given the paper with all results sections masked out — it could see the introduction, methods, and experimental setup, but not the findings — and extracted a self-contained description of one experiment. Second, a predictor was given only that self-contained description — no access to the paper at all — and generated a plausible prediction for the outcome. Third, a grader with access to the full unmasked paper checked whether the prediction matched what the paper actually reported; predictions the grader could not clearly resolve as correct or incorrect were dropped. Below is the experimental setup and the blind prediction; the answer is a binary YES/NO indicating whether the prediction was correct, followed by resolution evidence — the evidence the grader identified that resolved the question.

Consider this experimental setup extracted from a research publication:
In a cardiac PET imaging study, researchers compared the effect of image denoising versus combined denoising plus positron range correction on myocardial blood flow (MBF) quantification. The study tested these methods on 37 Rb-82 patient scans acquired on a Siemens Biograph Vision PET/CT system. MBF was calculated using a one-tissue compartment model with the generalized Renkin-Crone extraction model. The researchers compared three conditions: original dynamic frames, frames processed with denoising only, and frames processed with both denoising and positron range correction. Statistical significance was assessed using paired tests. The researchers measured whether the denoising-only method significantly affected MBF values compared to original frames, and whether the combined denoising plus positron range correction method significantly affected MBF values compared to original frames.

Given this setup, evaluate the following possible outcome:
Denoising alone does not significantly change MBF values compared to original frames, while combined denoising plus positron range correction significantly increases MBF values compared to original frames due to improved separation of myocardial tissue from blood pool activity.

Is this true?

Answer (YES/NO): NO